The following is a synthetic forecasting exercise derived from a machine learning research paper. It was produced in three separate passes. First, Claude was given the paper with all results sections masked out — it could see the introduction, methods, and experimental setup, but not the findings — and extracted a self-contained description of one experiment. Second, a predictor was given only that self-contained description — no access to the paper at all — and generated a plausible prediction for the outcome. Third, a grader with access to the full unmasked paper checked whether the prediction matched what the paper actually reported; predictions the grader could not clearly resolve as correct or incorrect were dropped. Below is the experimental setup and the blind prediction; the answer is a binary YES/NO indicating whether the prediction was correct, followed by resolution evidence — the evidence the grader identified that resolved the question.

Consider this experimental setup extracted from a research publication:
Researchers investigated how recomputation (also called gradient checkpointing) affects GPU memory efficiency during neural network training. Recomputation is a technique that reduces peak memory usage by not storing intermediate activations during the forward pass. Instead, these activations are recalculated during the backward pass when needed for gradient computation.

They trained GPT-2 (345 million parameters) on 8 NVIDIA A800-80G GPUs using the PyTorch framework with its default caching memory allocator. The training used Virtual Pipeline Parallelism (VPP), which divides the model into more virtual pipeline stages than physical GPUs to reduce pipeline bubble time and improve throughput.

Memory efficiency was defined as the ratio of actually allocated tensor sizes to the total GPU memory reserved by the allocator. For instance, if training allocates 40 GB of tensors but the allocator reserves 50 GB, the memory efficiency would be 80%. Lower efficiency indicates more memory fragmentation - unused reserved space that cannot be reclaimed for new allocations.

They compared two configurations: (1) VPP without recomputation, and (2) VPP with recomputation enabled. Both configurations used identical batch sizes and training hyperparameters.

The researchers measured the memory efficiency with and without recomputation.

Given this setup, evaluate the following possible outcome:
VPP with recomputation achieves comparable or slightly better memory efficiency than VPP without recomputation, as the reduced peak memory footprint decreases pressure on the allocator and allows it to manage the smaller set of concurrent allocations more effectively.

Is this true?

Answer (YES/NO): NO